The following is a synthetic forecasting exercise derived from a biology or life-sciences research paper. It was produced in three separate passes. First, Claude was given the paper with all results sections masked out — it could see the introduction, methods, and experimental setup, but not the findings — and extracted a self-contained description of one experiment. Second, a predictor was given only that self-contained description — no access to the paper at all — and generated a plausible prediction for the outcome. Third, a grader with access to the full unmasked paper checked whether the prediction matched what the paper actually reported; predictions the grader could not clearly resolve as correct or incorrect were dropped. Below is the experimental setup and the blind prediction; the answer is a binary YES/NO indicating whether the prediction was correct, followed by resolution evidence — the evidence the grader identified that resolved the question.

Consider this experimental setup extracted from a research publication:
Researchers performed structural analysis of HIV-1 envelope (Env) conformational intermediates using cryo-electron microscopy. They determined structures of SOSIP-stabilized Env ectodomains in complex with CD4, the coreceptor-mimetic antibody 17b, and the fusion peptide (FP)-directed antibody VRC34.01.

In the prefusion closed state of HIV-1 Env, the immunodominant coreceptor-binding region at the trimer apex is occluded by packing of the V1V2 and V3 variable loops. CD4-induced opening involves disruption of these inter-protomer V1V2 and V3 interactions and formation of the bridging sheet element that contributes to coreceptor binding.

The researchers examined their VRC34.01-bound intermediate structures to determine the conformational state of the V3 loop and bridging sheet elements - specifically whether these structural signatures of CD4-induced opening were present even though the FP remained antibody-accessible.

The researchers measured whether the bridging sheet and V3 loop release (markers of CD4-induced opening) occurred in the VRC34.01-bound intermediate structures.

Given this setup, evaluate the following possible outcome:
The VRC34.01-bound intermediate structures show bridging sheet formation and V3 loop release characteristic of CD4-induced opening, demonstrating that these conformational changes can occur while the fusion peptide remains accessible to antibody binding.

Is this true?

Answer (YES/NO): YES